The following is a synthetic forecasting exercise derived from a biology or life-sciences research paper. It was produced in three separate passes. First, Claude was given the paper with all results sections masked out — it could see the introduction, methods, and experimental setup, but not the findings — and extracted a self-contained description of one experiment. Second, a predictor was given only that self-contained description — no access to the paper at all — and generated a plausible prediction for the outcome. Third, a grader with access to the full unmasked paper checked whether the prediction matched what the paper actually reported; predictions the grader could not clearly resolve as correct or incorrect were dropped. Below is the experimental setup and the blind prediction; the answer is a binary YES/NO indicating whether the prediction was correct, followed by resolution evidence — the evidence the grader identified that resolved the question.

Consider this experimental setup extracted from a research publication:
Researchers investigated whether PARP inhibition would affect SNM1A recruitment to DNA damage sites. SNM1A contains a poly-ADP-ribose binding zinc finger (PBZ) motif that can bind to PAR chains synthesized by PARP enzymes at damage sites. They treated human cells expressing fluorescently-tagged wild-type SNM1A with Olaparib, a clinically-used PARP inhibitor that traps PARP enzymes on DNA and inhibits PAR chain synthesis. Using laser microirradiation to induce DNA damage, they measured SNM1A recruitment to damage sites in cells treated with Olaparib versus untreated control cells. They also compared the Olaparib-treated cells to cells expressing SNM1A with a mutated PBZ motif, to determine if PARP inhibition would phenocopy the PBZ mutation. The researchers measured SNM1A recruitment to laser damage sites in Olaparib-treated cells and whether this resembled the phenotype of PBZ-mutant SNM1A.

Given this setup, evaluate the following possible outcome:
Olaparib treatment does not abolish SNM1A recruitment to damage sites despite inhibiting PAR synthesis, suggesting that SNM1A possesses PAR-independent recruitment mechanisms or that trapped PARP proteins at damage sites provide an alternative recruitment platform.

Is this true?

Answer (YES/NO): YES